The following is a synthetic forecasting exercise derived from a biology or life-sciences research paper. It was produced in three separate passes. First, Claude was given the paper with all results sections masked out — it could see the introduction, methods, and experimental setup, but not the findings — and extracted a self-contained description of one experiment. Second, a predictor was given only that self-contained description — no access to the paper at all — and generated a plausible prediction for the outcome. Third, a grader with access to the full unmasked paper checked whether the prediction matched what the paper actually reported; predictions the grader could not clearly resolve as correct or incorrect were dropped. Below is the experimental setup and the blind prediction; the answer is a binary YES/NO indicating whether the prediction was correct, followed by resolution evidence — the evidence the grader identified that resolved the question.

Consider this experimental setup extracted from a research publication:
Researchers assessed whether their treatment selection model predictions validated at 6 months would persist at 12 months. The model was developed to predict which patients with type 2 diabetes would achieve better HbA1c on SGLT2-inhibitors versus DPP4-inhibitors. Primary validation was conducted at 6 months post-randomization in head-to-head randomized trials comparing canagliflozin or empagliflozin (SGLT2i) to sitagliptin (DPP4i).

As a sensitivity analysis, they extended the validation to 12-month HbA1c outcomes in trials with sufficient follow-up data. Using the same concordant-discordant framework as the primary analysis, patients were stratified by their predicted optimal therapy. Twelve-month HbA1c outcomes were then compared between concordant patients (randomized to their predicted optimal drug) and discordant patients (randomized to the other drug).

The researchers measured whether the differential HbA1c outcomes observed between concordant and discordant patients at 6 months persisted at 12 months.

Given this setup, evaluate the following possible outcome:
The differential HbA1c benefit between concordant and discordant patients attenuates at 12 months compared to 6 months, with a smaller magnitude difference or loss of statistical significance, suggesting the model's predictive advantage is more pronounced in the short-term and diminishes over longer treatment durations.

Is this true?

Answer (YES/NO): NO